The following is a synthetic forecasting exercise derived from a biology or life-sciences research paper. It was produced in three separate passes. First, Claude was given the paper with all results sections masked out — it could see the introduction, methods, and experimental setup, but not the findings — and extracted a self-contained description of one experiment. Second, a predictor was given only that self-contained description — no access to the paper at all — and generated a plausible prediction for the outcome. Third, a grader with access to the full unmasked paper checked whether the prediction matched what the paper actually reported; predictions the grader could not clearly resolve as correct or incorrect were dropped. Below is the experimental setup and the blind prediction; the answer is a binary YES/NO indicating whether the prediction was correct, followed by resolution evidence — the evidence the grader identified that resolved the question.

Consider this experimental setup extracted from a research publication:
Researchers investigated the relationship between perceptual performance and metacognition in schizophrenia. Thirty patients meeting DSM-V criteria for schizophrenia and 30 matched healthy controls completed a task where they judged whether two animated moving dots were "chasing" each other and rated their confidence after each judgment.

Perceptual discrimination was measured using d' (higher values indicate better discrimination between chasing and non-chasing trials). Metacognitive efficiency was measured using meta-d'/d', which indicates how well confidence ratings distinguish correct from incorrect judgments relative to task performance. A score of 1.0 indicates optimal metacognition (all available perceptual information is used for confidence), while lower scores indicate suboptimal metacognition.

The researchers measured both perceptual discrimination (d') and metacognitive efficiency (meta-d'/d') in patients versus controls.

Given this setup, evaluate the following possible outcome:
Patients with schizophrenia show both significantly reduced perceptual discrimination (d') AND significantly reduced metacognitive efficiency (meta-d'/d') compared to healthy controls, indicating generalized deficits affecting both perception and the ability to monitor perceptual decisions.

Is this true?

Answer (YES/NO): NO